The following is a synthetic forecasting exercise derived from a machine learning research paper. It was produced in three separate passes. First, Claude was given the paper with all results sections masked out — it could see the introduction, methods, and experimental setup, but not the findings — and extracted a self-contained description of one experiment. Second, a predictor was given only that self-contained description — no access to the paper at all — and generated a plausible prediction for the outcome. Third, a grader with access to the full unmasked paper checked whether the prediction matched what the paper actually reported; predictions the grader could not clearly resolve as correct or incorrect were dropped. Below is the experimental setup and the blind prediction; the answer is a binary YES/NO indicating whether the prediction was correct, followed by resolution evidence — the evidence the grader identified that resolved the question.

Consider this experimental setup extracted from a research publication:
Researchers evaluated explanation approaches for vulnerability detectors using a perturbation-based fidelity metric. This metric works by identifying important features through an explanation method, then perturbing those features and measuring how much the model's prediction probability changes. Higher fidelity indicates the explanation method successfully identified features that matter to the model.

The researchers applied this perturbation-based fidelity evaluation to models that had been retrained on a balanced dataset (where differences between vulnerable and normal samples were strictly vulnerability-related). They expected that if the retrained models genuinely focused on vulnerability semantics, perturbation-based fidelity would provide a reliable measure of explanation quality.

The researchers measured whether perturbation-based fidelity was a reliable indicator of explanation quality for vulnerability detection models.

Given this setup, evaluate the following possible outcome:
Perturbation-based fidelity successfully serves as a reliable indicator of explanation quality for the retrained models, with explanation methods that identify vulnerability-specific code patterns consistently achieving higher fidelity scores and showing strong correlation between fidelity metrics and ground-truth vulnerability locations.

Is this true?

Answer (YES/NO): NO